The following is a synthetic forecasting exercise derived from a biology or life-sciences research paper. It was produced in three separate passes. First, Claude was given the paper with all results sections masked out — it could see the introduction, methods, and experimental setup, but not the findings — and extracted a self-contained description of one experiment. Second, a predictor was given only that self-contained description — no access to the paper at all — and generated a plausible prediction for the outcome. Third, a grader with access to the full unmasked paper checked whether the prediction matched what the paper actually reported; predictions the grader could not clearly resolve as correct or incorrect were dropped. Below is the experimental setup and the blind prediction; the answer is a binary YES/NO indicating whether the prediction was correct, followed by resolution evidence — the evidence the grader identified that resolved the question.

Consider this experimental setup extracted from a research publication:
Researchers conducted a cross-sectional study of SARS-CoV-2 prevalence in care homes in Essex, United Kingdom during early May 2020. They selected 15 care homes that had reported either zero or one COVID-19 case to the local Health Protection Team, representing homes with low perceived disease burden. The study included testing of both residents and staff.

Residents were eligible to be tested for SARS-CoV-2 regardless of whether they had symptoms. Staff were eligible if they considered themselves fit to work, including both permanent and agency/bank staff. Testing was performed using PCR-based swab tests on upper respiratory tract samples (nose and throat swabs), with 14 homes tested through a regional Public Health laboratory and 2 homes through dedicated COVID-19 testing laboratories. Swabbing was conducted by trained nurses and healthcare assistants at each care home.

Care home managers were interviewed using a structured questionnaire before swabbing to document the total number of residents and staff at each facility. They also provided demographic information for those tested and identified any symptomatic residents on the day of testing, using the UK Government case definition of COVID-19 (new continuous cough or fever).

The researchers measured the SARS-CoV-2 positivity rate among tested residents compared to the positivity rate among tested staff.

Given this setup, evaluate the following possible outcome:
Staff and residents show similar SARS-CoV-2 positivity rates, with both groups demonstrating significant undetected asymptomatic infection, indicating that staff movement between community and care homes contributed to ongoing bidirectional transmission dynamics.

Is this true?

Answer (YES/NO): NO